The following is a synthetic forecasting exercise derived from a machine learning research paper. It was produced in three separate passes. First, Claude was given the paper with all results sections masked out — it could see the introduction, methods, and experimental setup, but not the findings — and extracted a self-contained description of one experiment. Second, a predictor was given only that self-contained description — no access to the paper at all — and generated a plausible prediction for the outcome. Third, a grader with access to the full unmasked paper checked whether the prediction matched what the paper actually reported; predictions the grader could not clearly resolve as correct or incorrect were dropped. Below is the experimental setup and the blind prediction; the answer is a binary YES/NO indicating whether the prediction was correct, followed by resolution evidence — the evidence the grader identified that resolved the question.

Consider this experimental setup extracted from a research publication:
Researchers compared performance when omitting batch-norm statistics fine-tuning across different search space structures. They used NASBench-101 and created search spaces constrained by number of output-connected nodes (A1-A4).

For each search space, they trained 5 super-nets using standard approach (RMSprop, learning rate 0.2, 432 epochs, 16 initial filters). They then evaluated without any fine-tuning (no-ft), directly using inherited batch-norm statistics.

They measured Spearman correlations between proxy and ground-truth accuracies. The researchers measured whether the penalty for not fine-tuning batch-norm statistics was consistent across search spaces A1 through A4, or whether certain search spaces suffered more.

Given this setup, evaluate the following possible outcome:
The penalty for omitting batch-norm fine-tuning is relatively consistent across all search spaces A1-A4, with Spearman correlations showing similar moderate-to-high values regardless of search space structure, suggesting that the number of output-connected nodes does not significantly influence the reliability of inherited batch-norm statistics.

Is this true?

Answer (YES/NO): NO